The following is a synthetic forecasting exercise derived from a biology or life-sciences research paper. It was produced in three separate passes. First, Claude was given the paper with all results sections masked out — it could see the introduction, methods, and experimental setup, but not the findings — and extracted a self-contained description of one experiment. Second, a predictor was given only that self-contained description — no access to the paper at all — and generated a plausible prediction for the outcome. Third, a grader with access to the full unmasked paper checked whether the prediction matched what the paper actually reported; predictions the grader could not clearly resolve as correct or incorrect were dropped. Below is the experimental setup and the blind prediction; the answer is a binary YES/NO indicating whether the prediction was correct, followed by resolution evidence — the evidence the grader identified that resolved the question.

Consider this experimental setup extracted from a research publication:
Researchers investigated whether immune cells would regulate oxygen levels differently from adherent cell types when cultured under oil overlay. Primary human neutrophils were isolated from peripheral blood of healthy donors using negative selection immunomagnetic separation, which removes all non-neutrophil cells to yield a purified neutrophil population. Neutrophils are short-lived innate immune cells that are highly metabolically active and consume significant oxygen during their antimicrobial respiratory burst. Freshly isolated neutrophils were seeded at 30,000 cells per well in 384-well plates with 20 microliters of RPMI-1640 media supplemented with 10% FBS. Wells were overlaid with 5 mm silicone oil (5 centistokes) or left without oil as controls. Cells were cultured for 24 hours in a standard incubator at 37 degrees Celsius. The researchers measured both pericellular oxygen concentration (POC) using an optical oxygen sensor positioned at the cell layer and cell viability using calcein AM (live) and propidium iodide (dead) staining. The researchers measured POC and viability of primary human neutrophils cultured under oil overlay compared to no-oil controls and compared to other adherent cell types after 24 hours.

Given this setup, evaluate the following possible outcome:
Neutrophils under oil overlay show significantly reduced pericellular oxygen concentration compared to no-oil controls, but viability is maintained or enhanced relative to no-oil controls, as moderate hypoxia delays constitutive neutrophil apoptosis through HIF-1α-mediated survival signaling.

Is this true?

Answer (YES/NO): NO